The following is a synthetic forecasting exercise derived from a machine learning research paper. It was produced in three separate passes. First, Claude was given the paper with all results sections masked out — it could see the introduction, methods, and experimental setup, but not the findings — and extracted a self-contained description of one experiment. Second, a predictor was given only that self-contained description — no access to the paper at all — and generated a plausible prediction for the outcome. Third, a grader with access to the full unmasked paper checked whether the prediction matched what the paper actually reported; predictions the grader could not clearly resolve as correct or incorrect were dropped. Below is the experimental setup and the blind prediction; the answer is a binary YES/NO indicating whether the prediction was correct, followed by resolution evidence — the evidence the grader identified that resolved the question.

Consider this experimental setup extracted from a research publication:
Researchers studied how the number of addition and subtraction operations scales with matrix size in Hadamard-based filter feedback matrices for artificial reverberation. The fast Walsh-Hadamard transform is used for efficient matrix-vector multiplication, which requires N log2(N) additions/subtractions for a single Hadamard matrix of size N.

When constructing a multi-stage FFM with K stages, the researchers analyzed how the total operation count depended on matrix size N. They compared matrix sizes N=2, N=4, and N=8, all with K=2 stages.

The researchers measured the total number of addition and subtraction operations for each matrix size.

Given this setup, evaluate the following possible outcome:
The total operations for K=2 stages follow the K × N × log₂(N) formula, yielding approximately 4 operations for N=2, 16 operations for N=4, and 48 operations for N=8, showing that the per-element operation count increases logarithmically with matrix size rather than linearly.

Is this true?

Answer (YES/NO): YES